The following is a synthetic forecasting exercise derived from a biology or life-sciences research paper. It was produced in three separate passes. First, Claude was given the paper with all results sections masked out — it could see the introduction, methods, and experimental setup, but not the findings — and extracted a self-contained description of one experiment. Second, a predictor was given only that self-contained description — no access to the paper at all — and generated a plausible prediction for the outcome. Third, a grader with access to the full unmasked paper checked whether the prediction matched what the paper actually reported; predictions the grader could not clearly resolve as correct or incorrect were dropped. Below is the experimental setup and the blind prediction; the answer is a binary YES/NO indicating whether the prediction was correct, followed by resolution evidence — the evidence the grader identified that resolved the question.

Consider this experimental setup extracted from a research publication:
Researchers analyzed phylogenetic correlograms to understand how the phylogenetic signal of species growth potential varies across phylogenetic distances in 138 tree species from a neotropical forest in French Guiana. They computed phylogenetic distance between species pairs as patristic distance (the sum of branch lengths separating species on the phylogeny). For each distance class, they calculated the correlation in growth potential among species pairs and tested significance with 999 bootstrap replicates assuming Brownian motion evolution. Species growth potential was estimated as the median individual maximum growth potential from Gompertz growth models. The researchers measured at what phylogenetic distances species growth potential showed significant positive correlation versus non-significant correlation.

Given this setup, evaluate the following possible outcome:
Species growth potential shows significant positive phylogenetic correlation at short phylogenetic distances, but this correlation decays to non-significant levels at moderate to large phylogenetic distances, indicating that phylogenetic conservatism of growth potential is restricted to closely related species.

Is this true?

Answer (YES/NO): NO